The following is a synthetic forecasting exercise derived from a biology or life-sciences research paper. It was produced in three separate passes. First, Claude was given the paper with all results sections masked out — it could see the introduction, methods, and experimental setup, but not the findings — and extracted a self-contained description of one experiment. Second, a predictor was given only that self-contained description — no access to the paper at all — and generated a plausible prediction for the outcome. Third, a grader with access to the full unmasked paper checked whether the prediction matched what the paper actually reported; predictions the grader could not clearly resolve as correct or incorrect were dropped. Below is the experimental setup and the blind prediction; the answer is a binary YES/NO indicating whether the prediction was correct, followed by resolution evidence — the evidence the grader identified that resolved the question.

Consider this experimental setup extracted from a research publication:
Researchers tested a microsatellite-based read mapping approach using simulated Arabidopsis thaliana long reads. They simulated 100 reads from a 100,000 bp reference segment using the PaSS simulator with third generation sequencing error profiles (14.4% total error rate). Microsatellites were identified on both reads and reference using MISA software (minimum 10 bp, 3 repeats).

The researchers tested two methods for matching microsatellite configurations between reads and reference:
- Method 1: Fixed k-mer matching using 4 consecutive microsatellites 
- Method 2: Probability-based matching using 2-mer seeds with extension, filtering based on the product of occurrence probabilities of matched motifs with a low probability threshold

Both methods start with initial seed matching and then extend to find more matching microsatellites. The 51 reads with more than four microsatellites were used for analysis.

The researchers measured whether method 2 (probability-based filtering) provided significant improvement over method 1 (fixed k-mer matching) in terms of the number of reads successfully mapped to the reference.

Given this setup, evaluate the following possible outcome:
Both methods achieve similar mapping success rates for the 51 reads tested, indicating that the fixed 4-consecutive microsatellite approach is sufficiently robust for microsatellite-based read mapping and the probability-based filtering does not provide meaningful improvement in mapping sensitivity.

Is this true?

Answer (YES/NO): YES